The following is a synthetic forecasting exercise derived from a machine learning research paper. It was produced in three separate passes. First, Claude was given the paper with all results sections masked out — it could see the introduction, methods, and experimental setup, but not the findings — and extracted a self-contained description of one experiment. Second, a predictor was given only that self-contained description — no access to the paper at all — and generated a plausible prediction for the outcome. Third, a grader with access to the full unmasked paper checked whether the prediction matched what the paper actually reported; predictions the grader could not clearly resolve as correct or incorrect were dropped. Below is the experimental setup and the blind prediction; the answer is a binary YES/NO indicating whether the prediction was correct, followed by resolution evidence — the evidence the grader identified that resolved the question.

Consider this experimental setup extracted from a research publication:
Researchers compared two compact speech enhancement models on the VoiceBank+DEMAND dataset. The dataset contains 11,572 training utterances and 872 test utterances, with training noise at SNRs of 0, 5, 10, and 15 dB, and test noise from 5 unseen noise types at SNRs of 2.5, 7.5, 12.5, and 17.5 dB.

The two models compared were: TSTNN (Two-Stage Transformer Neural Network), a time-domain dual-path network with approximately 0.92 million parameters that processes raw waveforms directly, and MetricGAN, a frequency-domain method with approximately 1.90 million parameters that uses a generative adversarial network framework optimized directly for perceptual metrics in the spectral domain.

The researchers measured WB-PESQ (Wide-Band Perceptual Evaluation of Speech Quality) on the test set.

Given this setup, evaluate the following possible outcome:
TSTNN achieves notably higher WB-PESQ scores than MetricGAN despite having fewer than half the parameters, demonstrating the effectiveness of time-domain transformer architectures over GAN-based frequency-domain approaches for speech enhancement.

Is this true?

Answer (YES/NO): YES